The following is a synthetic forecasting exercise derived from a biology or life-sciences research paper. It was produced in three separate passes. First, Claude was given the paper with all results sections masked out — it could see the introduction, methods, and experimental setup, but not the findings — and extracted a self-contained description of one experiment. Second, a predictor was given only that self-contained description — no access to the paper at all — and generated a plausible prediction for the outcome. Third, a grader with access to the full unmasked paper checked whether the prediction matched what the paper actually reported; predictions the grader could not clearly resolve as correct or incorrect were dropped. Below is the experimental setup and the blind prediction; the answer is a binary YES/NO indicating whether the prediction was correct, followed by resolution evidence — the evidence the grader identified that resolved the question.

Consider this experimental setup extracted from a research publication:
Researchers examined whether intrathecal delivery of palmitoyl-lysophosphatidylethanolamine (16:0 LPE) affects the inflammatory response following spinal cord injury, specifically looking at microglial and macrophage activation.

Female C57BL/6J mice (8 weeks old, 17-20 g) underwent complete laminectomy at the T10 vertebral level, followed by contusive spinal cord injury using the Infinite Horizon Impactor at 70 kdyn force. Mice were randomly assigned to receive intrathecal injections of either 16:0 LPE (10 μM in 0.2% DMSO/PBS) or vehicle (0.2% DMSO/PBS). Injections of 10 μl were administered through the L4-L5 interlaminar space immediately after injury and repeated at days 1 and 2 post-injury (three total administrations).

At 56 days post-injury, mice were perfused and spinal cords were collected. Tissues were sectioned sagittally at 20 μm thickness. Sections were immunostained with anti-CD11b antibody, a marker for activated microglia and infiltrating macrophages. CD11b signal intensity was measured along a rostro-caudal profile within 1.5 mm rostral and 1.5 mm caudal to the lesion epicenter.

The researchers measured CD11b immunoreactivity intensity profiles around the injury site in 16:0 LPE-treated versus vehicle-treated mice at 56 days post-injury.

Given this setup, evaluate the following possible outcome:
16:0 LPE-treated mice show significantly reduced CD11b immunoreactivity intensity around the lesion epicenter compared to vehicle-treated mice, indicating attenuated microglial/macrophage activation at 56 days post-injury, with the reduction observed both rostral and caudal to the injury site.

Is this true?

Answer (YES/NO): NO